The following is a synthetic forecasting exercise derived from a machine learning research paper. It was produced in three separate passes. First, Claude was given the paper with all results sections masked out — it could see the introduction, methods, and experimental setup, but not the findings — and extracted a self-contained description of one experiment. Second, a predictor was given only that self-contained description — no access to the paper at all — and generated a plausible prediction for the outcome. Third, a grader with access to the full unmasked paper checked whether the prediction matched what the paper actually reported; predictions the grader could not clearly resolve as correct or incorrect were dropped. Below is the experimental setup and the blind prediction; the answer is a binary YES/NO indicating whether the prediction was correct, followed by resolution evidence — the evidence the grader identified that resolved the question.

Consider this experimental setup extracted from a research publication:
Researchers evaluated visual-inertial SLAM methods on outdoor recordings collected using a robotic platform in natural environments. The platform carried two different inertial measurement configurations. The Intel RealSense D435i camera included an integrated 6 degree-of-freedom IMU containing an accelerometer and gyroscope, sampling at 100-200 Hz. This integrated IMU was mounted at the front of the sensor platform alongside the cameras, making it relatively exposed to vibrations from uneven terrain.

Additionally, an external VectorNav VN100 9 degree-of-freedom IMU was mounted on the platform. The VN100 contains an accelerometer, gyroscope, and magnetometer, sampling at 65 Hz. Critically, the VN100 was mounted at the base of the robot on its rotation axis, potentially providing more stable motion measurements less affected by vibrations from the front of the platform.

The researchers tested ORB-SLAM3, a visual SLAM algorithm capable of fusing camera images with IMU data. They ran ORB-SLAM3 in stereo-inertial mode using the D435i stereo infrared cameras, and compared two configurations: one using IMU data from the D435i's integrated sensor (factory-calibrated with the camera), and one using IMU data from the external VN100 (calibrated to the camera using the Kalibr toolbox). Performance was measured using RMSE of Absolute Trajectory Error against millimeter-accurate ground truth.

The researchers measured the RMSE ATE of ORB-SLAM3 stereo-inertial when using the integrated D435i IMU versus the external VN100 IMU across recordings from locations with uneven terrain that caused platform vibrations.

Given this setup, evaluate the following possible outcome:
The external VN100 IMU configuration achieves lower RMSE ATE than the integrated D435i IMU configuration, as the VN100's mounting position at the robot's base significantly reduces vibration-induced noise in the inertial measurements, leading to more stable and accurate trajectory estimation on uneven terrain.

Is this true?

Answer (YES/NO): NO